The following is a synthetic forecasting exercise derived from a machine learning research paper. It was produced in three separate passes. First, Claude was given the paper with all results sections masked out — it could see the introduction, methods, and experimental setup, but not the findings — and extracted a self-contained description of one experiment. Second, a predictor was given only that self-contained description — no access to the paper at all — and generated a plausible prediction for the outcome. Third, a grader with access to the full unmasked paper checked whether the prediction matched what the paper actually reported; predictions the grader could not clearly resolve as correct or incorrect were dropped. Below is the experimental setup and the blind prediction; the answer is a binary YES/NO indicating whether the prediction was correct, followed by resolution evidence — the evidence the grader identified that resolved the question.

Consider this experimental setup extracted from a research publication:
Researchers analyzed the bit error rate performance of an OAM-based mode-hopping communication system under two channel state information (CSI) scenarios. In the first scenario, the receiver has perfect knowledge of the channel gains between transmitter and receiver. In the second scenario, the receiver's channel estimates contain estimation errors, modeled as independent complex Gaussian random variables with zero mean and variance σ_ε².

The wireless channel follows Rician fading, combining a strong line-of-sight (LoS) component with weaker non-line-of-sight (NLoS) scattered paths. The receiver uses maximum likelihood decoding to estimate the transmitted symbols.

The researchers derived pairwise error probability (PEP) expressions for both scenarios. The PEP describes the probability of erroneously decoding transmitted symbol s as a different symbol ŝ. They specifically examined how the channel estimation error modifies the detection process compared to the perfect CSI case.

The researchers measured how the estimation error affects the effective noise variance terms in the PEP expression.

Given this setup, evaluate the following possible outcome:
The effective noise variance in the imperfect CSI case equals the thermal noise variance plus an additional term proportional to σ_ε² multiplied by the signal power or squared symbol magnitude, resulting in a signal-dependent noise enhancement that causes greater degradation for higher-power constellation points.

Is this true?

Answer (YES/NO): YES